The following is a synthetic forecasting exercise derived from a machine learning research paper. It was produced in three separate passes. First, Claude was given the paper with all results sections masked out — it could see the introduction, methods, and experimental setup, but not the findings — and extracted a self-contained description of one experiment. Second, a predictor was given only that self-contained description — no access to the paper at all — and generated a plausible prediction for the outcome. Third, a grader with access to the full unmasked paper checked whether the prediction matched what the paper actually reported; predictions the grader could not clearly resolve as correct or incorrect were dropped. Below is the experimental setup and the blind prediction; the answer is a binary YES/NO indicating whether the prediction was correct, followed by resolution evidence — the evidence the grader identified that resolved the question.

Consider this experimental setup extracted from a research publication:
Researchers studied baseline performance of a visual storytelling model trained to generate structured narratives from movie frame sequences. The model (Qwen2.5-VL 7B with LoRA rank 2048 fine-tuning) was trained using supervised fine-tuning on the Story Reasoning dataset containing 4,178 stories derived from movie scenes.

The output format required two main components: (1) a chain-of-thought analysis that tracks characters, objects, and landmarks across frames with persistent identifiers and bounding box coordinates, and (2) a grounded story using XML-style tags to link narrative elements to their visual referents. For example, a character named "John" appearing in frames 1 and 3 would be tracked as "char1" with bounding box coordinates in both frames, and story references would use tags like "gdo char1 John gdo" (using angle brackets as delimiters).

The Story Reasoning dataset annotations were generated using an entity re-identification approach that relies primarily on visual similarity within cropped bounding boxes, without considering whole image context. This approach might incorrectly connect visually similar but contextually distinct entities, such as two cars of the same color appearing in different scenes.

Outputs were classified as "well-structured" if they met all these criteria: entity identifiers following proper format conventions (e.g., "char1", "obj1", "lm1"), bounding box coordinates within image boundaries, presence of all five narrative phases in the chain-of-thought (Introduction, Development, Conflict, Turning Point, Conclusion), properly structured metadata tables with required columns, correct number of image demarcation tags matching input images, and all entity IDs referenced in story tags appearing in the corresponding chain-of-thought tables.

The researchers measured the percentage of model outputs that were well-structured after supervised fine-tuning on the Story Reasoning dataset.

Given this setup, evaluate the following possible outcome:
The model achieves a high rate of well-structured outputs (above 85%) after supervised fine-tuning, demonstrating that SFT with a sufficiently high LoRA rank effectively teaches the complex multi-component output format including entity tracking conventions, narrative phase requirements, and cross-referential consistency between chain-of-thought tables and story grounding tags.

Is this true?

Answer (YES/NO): NO